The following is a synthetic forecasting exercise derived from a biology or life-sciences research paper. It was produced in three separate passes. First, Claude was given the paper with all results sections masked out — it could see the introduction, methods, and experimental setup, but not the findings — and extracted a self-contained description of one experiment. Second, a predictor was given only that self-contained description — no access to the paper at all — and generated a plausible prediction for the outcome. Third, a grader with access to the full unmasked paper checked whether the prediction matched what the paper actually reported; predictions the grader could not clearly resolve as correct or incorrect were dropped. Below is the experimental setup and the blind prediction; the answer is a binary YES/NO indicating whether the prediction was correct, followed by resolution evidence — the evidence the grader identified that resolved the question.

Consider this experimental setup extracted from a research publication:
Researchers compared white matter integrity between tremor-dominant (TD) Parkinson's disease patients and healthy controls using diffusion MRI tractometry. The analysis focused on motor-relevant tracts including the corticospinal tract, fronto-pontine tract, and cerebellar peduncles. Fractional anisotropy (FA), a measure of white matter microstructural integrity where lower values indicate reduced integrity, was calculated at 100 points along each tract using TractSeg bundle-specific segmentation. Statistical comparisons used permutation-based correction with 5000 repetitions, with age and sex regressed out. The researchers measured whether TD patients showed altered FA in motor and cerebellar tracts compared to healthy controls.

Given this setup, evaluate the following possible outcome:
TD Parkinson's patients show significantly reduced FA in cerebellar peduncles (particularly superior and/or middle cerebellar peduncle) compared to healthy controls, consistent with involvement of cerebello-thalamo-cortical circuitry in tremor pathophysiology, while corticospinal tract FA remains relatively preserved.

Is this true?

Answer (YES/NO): NO